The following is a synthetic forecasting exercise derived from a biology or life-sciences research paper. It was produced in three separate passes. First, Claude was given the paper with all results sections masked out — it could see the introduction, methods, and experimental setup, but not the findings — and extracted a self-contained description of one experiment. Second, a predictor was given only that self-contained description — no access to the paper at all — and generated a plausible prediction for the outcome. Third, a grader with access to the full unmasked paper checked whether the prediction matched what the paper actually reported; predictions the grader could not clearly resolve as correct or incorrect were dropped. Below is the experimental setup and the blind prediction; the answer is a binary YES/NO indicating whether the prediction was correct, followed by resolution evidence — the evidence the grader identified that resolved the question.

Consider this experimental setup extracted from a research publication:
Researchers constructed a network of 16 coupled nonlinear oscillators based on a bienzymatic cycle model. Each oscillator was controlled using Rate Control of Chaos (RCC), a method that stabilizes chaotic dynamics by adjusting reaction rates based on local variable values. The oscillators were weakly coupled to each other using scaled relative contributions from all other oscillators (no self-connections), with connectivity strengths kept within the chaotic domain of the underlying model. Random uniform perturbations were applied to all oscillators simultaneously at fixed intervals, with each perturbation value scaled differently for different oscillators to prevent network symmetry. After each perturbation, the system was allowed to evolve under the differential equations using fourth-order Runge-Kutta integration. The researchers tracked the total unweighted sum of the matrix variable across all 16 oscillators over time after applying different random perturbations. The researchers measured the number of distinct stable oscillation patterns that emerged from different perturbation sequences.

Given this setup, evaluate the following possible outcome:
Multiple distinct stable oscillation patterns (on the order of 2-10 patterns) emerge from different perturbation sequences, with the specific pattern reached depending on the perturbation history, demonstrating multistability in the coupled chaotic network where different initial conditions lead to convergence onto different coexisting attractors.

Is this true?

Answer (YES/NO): YES